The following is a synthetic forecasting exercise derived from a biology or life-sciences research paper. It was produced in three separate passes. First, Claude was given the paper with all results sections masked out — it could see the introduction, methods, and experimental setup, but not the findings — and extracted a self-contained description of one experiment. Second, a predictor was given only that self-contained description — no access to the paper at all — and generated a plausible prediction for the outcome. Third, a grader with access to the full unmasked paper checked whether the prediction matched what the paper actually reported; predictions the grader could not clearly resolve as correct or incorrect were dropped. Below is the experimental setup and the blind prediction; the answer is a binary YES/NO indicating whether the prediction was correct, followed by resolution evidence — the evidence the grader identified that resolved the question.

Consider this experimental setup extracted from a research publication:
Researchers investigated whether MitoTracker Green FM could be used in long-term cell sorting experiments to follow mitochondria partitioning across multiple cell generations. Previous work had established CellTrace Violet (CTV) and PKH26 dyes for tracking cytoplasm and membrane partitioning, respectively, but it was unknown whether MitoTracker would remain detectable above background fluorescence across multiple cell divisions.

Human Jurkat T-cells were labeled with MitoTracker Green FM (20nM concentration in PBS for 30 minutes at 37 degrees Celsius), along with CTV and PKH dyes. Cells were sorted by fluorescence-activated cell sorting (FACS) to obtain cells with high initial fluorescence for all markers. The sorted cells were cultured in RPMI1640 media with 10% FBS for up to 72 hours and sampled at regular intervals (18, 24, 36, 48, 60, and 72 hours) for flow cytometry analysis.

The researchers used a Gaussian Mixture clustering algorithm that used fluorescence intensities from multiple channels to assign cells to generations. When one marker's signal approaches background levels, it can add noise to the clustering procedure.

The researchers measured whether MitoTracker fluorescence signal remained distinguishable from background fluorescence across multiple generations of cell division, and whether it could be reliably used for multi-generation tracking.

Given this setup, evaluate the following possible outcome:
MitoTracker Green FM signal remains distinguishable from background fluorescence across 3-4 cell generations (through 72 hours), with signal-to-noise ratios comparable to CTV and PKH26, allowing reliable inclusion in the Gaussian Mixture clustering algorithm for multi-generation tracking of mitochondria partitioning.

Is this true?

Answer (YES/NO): NO